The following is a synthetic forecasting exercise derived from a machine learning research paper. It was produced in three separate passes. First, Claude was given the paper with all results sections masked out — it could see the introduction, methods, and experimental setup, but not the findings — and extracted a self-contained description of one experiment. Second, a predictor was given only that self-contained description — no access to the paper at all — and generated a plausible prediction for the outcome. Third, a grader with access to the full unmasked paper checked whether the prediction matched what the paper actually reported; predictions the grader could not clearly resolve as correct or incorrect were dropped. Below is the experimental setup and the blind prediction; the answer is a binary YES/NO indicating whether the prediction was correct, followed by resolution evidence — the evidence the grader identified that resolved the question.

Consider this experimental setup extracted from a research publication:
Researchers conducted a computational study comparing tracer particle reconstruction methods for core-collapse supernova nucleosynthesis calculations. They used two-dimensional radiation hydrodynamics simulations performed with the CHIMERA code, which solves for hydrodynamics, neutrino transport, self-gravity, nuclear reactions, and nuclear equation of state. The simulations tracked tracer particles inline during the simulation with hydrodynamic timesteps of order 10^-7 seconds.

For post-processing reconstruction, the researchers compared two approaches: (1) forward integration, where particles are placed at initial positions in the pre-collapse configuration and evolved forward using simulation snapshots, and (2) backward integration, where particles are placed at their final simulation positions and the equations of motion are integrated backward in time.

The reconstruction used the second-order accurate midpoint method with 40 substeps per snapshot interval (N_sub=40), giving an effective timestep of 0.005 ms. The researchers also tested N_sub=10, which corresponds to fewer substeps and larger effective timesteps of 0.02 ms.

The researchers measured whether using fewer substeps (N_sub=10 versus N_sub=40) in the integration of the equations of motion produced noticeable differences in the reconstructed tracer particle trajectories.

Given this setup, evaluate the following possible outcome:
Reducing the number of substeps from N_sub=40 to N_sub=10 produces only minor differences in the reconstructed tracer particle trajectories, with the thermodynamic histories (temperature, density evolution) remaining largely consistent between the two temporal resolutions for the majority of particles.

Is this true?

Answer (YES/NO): YES